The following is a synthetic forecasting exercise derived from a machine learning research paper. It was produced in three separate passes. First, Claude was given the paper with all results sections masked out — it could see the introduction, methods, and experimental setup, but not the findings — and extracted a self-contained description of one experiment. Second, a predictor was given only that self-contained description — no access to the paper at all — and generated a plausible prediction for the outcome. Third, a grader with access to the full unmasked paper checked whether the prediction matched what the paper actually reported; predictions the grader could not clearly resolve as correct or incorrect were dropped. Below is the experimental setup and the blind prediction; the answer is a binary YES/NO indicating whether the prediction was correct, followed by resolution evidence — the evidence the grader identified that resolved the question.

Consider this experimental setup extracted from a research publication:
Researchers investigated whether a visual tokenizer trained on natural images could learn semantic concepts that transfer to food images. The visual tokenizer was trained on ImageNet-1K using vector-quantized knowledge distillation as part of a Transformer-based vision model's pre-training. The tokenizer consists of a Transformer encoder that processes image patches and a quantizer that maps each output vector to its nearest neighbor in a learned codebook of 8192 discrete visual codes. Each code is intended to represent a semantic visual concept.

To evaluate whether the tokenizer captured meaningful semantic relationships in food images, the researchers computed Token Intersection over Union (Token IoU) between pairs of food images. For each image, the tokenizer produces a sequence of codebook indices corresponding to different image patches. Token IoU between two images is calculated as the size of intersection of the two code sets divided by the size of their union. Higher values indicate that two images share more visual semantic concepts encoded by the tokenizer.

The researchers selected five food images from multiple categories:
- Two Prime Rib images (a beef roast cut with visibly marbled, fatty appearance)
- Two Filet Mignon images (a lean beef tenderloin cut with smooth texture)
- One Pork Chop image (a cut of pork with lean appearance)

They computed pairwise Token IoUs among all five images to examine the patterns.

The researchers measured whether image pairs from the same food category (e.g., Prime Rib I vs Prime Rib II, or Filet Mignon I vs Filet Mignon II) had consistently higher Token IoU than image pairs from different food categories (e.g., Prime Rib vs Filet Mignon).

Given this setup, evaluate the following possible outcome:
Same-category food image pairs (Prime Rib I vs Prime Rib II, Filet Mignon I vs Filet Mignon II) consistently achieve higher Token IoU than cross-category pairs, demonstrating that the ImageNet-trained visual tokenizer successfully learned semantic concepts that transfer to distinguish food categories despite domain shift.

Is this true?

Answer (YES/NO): NO